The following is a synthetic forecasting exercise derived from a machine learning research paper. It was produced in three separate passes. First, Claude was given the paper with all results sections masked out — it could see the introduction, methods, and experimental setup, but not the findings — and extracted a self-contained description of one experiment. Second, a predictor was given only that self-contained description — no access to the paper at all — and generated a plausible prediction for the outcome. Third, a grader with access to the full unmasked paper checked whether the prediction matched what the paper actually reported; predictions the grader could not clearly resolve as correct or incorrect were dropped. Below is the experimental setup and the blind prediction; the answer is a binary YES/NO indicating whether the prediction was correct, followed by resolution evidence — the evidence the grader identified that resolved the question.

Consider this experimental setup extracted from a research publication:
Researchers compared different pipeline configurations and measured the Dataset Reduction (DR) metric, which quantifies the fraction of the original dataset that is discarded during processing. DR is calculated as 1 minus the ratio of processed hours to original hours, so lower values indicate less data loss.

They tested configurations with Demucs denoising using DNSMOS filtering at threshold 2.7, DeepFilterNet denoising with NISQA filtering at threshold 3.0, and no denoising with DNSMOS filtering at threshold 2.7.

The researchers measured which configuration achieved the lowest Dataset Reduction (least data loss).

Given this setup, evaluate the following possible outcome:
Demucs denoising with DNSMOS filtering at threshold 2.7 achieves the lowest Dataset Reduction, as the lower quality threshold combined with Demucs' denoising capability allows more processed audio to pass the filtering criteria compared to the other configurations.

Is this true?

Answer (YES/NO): YES